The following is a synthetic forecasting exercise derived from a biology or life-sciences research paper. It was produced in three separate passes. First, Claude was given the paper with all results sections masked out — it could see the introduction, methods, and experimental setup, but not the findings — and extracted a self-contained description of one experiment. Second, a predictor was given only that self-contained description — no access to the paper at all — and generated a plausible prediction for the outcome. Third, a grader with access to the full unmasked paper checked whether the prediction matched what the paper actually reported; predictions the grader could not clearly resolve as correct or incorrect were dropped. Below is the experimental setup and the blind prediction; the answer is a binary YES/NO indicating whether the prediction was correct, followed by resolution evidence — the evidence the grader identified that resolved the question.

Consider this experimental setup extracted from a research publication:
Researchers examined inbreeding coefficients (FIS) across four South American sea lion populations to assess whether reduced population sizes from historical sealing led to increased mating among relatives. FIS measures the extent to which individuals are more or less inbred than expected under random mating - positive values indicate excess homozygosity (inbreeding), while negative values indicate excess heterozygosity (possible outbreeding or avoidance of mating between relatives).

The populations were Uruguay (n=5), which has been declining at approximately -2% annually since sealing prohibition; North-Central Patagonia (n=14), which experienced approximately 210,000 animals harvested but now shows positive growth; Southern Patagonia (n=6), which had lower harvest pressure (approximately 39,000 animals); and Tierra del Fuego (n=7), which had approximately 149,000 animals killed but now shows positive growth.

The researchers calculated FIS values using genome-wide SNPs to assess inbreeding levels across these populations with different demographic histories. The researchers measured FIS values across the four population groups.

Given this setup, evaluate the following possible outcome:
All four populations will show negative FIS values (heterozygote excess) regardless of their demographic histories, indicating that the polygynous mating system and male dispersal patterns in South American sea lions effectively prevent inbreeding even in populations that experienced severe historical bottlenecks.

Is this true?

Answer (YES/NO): NO